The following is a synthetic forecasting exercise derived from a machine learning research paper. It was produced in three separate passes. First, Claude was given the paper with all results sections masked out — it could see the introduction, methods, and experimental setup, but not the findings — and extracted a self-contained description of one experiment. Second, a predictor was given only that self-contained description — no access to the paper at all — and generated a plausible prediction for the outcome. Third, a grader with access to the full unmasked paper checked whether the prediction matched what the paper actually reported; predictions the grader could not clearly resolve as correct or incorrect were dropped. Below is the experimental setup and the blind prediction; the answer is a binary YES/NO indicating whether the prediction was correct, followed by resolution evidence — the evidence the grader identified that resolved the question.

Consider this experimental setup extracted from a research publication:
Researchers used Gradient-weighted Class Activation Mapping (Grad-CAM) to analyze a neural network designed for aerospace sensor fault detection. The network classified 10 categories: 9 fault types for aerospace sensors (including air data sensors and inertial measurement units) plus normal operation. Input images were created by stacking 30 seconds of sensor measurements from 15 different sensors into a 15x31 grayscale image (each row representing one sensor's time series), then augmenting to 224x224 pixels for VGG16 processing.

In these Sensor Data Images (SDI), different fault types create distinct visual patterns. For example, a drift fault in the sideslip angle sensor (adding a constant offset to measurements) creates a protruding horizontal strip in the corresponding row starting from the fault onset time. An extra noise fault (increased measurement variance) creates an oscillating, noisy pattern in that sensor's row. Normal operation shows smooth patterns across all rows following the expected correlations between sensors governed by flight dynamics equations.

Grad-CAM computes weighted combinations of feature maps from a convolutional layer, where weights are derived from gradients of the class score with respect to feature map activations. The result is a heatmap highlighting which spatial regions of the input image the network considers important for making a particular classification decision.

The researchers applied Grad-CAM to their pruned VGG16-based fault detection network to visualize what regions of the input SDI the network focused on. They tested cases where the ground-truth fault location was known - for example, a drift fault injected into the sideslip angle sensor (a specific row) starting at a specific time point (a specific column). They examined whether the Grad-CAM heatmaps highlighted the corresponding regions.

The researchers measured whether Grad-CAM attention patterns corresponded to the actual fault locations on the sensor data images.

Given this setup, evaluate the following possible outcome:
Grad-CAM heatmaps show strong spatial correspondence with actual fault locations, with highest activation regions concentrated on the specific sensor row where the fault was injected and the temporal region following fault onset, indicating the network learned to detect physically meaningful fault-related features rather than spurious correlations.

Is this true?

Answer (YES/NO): YES